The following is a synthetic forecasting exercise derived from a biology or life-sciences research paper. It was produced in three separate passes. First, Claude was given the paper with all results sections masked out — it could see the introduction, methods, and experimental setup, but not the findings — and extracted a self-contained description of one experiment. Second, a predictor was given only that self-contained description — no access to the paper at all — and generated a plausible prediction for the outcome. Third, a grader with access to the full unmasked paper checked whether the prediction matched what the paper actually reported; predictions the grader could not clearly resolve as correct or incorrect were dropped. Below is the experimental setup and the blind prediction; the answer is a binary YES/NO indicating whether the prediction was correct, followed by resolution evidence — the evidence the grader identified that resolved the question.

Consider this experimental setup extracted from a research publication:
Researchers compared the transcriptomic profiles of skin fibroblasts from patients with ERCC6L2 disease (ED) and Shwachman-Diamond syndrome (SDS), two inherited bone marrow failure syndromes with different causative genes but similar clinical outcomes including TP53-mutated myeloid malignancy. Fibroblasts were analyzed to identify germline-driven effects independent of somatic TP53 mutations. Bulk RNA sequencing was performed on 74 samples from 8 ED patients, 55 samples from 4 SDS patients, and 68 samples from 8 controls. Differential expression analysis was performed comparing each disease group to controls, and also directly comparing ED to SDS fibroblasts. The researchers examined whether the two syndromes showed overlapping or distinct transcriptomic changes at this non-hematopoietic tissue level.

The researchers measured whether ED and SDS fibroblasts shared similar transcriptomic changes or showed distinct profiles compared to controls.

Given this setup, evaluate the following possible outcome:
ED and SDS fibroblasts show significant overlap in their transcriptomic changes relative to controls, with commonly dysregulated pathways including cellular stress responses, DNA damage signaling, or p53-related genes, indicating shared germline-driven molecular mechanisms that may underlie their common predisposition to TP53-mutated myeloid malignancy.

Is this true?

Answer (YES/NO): NO